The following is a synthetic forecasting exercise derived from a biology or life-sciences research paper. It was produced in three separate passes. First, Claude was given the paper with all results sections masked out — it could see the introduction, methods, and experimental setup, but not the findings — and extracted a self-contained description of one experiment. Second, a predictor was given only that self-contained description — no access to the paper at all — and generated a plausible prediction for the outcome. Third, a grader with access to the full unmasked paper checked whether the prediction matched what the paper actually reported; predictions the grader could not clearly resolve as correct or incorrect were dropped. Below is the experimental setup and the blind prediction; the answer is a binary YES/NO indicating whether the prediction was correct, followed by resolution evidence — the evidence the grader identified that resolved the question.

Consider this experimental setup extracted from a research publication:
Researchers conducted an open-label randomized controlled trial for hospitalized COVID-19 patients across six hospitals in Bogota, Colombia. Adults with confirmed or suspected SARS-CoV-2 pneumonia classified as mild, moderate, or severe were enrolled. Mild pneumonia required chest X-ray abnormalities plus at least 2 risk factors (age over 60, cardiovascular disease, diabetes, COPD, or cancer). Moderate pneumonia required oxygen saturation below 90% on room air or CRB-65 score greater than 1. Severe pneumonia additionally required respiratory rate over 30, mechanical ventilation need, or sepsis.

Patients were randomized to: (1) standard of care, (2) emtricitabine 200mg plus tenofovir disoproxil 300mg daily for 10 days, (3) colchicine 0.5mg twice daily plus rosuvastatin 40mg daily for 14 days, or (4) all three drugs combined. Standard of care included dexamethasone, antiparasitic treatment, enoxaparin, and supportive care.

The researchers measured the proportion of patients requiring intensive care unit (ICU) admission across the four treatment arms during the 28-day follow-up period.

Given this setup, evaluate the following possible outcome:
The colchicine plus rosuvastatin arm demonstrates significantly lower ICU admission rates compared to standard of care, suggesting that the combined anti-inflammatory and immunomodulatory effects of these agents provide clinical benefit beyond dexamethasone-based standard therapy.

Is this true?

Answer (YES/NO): NO